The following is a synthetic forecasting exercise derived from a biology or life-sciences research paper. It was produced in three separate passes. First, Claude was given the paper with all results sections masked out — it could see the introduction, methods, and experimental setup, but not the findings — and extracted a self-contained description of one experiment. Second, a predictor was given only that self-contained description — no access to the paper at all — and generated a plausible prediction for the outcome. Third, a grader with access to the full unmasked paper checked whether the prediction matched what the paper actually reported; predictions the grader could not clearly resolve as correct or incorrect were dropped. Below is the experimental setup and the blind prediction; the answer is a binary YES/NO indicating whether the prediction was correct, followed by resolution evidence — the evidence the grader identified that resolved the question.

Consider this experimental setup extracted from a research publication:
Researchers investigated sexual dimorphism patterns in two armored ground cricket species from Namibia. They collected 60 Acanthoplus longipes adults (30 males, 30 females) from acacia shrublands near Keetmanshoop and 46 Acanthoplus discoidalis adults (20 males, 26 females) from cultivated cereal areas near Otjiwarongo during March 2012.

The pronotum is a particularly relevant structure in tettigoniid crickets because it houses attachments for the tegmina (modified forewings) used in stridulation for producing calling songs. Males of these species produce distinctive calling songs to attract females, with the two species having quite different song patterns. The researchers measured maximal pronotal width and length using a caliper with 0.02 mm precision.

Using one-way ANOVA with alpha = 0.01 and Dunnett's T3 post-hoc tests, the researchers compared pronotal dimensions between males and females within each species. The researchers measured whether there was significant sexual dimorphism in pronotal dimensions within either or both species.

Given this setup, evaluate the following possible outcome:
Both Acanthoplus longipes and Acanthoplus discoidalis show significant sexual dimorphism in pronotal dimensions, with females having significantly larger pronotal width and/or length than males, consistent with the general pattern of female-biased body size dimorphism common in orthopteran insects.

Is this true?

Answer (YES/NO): NO